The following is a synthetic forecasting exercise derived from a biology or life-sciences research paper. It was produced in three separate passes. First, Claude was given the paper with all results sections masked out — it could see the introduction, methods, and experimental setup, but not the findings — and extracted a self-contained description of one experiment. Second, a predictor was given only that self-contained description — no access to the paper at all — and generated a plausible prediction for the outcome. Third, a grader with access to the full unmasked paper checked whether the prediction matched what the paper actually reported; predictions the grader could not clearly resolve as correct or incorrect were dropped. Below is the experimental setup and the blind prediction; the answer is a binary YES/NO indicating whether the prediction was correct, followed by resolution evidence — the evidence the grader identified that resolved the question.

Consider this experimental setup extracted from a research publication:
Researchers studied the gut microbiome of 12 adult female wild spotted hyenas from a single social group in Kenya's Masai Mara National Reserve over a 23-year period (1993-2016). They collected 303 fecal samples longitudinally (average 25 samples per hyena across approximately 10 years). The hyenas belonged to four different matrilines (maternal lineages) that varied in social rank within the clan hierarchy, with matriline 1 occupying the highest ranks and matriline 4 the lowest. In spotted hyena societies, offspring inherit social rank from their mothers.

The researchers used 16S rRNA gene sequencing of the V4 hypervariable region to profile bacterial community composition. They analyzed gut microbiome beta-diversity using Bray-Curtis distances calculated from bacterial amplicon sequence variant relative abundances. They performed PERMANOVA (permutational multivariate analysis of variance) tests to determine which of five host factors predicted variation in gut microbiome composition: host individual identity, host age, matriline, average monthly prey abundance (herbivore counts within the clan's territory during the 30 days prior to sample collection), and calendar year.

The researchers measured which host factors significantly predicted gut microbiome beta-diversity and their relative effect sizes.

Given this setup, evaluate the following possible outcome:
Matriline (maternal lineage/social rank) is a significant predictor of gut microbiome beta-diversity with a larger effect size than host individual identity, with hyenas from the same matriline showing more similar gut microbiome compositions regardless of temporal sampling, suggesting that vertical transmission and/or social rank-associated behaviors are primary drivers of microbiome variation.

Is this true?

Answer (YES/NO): NO